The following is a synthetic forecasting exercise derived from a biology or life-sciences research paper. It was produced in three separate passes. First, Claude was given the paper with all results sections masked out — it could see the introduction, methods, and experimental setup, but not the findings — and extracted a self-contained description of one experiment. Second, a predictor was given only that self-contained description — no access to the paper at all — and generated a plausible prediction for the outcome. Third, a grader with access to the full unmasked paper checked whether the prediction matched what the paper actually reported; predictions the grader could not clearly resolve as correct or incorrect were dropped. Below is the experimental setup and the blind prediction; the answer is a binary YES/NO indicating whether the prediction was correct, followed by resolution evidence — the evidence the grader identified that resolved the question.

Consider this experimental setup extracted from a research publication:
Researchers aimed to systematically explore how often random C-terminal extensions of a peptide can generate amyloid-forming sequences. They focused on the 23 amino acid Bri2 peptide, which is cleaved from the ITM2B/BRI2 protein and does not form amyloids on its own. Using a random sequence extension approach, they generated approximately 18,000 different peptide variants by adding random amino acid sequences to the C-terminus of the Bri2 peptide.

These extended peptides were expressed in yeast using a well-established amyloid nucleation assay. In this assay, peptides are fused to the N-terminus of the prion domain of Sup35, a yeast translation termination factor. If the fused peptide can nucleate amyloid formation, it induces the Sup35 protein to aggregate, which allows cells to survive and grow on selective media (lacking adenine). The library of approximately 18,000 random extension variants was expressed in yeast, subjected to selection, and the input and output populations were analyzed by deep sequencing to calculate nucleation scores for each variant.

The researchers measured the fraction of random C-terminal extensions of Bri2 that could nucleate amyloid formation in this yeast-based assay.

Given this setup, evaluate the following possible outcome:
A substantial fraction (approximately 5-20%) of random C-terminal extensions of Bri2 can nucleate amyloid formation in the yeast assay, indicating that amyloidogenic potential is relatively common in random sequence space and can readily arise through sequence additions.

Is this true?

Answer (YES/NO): NO